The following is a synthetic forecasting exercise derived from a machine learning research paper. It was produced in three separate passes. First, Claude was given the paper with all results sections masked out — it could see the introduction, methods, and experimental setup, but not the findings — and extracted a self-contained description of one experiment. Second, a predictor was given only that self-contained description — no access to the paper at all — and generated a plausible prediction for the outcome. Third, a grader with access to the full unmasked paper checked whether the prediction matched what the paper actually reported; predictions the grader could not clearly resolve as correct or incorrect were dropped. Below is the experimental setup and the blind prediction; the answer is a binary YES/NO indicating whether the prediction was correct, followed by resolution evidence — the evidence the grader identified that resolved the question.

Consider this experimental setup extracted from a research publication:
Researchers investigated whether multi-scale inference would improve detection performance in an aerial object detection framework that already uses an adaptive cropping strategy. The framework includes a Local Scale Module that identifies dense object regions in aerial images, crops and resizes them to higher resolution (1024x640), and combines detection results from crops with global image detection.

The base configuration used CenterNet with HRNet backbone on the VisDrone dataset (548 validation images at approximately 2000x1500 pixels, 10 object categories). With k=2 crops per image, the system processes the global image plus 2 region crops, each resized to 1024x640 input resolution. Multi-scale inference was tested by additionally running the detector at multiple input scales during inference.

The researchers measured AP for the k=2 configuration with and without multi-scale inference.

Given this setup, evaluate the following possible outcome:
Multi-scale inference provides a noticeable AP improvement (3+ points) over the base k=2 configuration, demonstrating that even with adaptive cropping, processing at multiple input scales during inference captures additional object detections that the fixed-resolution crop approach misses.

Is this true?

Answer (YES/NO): NO